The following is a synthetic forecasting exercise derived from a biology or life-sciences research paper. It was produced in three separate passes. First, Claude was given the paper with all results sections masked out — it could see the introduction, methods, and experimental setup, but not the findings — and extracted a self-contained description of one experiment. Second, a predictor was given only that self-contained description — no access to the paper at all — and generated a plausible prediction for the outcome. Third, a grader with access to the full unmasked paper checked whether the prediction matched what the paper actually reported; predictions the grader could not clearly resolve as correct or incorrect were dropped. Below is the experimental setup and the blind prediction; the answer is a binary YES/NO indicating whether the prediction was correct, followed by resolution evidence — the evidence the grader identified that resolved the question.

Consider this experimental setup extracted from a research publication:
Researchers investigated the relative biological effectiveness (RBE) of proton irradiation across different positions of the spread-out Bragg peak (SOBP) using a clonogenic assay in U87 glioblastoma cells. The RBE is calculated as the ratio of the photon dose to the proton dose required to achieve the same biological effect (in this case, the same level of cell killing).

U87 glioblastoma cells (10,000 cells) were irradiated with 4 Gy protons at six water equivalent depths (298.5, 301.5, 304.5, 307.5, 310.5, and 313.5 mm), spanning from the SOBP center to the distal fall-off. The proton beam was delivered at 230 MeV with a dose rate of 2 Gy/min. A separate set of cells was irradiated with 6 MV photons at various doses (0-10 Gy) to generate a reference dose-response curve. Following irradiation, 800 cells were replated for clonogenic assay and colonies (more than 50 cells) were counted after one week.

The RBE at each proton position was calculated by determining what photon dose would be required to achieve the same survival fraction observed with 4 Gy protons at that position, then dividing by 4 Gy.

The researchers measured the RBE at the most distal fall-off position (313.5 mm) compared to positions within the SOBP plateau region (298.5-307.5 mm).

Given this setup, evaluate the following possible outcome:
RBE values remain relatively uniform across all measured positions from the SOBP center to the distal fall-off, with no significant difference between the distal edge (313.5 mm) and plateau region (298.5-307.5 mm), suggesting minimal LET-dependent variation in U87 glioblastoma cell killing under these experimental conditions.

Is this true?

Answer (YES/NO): NO